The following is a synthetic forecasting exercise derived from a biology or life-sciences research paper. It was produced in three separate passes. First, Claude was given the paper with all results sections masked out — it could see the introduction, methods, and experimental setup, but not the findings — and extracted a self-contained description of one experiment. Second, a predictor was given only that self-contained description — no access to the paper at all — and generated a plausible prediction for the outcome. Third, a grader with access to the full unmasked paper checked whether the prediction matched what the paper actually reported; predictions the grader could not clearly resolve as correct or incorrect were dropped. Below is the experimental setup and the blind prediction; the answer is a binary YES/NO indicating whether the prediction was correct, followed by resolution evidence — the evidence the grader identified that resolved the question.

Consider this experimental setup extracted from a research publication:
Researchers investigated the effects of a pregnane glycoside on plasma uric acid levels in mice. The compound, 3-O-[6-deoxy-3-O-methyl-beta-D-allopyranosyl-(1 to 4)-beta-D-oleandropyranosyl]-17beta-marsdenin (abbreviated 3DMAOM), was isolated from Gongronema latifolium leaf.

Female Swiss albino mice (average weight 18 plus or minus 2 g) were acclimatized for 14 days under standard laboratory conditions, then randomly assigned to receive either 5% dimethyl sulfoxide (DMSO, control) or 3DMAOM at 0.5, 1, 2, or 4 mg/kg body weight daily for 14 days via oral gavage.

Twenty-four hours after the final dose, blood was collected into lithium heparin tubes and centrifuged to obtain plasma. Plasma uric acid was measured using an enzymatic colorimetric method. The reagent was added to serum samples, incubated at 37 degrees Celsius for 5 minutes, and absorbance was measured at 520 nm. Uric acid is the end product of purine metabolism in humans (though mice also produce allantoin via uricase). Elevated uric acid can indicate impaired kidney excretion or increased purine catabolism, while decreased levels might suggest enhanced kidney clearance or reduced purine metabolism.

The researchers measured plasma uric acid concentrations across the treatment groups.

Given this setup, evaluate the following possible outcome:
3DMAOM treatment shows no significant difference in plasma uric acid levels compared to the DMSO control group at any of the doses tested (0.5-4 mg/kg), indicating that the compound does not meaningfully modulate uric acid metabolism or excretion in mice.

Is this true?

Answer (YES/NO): NO